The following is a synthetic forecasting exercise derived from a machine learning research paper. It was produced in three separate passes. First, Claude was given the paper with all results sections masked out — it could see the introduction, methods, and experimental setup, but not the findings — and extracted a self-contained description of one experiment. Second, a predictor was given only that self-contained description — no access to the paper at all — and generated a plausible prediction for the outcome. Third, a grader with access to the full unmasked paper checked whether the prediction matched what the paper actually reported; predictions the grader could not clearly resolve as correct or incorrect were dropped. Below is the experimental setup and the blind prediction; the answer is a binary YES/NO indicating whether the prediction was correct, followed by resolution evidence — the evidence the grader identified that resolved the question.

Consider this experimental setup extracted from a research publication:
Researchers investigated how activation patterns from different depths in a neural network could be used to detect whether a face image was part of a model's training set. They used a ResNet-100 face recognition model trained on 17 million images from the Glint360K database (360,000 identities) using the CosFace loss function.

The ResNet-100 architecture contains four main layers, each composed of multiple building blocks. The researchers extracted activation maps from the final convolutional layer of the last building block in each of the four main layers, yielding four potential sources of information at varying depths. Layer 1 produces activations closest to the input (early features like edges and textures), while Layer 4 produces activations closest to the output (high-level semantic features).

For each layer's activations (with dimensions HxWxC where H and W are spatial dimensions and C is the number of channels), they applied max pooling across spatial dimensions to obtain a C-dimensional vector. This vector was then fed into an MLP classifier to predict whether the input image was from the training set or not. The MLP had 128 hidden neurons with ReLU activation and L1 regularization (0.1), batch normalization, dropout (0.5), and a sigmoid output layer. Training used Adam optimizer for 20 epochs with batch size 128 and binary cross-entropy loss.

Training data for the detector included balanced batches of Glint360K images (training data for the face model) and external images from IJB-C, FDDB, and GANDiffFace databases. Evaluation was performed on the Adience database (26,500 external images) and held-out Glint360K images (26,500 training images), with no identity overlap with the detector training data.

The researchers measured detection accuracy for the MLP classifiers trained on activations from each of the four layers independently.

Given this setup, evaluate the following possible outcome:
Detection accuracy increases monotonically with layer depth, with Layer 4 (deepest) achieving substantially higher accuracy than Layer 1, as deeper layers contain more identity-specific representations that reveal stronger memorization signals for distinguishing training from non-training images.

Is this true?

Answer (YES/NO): NO